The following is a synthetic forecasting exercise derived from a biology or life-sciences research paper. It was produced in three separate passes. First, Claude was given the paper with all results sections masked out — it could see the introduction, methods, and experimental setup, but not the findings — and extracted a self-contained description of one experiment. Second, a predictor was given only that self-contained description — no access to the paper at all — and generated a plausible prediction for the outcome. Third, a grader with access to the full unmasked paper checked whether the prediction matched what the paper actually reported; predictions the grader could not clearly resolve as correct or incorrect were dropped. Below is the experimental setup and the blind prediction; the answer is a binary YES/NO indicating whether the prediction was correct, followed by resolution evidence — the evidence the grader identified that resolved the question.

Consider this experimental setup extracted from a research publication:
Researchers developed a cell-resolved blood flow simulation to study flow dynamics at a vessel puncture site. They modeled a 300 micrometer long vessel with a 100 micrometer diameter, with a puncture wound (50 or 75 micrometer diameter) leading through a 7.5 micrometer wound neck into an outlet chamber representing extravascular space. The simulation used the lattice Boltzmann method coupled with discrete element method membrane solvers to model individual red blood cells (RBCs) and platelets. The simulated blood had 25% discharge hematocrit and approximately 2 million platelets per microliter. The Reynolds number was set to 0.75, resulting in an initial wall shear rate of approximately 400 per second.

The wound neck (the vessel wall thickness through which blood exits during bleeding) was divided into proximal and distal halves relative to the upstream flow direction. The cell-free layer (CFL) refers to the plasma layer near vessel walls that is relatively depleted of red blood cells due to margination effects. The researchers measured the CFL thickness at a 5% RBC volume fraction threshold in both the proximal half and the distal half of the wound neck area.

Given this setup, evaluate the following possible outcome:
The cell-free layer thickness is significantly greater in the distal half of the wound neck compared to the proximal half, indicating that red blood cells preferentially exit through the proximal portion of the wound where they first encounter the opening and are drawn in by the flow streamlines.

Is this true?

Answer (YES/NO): NO